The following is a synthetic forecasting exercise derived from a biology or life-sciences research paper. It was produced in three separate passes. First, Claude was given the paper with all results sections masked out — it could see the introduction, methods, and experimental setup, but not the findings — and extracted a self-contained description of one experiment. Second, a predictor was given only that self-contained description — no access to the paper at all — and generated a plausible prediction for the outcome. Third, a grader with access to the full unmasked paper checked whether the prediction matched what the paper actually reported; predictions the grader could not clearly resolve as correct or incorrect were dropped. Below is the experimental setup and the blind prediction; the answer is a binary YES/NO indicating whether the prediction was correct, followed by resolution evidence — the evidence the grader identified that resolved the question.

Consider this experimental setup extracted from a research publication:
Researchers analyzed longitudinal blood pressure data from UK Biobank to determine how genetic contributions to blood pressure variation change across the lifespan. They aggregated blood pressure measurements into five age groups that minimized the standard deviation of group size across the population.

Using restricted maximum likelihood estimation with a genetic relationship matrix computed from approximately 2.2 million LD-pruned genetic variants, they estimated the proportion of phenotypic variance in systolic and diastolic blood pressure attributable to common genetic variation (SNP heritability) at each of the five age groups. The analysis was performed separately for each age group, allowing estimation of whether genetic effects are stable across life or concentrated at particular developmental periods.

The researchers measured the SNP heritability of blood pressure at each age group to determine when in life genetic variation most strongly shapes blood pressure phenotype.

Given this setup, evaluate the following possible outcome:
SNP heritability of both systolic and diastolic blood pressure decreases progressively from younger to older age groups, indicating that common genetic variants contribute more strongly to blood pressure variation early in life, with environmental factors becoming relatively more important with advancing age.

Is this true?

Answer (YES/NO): NO